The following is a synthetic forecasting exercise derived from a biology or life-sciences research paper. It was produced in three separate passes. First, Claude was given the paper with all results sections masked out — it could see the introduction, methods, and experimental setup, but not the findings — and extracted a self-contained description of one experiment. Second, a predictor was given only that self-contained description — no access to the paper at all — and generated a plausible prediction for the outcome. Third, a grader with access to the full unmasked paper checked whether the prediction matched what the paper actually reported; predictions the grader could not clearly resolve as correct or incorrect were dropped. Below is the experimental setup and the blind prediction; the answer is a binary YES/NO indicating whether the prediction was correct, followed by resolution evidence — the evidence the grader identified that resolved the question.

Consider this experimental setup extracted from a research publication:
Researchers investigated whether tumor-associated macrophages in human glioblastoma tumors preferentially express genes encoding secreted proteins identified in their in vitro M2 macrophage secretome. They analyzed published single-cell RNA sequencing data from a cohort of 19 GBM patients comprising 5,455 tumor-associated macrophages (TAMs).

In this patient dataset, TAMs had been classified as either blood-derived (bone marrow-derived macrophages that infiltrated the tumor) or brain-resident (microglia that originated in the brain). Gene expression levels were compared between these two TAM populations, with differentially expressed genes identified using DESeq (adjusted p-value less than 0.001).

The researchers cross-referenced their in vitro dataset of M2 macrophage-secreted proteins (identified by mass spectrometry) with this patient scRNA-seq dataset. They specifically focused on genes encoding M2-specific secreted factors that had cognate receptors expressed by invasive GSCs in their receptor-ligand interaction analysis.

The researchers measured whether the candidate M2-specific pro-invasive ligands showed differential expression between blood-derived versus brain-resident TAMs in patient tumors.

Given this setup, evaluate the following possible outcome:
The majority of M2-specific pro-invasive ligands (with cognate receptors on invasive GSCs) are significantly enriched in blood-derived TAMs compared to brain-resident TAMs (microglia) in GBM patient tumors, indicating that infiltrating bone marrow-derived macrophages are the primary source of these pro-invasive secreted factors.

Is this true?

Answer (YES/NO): NO